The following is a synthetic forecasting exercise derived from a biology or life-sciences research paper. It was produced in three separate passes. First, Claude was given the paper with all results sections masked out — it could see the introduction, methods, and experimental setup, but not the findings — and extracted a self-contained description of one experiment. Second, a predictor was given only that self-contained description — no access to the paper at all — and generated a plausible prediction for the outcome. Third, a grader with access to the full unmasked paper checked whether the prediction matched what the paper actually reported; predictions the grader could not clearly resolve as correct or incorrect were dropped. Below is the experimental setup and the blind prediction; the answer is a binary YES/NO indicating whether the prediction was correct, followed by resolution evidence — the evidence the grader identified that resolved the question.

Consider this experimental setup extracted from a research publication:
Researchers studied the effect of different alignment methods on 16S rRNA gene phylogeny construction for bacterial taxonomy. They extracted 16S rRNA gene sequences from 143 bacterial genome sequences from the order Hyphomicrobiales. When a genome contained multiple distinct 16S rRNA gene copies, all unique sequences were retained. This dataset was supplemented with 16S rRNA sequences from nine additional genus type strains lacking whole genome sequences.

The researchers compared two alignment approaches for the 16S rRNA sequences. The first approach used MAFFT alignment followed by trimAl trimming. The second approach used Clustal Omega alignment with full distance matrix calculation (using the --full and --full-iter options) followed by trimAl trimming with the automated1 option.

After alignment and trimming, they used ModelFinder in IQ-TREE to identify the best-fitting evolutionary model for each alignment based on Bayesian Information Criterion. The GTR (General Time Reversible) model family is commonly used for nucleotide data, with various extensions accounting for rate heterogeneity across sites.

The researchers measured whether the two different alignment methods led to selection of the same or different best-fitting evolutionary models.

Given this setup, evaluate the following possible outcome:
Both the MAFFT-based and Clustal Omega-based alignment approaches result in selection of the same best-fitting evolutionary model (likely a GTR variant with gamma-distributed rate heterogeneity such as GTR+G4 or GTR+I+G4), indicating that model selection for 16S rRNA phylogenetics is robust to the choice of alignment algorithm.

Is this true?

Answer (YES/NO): YES